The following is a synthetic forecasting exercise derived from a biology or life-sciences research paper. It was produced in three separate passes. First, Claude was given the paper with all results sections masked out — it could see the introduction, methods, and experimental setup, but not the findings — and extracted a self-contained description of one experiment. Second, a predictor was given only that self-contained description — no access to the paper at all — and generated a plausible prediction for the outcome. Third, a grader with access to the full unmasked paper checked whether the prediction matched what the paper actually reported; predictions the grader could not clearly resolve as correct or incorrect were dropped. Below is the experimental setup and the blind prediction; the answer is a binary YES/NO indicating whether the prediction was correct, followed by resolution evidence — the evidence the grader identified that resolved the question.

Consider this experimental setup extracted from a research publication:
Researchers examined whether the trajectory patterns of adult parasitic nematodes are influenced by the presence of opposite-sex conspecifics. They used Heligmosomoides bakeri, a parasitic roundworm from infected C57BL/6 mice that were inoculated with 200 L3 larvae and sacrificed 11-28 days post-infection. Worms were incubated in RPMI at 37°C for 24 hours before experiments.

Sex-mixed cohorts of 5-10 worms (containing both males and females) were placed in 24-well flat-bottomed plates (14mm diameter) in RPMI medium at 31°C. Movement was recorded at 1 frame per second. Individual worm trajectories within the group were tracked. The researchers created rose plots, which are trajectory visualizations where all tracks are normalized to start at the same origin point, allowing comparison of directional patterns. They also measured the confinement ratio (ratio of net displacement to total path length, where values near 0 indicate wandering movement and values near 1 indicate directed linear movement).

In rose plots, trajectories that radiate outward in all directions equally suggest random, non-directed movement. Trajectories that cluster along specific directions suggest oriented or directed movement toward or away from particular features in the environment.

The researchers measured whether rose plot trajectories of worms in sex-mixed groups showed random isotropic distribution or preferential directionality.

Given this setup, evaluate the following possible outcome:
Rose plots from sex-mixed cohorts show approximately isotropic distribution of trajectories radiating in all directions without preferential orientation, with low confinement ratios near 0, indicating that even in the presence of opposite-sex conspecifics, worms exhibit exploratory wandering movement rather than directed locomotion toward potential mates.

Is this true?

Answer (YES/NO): NO